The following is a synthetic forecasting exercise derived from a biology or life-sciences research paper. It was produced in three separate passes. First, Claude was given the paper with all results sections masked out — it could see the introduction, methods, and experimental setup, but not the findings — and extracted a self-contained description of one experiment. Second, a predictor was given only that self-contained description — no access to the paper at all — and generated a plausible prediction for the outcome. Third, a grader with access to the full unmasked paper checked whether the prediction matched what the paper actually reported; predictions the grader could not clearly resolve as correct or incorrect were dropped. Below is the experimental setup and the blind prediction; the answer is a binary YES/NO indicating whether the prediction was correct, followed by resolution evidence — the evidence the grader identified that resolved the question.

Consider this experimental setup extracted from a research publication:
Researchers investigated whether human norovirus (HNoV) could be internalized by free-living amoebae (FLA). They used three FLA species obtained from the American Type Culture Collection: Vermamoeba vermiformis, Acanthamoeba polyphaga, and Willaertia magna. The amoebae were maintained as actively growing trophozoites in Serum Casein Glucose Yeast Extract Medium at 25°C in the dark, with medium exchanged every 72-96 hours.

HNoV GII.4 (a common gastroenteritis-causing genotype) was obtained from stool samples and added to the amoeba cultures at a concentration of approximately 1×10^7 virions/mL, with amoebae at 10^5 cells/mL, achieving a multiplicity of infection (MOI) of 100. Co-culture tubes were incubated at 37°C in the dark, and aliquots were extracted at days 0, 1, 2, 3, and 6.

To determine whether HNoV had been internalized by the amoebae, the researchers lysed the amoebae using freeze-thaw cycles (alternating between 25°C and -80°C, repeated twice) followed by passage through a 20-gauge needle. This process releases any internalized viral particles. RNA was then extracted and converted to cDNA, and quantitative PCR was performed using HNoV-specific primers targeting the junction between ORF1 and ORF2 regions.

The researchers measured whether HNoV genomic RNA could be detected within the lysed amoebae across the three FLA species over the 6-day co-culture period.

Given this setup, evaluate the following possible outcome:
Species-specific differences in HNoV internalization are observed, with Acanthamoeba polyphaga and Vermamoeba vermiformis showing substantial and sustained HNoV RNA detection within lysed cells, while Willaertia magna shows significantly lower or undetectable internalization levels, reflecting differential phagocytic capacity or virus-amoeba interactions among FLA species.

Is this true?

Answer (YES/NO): NO